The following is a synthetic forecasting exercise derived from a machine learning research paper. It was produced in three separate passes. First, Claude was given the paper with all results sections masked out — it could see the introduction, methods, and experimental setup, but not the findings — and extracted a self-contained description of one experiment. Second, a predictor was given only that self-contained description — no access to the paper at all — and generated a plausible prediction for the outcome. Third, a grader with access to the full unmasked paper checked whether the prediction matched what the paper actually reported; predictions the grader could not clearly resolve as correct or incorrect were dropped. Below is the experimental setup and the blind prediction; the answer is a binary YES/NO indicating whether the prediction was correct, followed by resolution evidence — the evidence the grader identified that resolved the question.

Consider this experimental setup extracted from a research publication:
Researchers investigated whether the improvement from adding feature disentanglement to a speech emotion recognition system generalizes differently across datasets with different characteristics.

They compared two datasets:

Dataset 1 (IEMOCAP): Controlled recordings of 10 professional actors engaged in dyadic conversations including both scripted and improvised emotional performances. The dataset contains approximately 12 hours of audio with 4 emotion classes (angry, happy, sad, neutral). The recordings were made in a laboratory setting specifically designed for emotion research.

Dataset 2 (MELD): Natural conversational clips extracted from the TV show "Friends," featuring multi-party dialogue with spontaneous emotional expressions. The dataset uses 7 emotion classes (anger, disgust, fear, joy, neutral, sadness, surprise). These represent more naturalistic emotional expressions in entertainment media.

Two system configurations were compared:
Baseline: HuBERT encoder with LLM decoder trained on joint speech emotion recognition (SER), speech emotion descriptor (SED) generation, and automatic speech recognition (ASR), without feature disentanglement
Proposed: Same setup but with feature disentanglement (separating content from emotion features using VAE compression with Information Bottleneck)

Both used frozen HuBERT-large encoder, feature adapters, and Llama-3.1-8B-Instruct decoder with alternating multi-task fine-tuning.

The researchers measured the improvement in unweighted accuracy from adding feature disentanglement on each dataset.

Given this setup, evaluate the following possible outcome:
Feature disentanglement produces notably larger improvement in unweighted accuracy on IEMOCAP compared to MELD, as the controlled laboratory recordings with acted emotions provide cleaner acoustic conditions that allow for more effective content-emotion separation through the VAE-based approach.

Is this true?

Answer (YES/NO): NO